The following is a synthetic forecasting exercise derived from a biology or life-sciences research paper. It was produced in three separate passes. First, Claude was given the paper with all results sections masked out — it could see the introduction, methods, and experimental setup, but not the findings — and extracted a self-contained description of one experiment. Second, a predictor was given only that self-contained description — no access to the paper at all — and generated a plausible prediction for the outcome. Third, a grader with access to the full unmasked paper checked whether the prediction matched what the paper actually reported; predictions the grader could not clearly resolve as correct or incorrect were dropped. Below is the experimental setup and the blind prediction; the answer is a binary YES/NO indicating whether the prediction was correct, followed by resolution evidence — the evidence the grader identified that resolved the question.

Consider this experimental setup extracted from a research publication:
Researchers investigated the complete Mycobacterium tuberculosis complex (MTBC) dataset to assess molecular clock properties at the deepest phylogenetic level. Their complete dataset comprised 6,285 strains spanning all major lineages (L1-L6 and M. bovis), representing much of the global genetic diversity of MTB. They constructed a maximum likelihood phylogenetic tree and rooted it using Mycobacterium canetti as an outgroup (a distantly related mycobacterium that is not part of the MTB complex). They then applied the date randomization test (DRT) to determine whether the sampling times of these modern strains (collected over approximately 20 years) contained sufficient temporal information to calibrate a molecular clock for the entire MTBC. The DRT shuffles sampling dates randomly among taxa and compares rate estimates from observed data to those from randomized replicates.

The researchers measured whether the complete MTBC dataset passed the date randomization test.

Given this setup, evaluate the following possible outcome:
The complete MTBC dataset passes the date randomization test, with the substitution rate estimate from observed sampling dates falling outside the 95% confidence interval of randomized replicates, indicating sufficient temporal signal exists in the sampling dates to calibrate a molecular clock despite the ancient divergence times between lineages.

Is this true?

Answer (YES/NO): YES